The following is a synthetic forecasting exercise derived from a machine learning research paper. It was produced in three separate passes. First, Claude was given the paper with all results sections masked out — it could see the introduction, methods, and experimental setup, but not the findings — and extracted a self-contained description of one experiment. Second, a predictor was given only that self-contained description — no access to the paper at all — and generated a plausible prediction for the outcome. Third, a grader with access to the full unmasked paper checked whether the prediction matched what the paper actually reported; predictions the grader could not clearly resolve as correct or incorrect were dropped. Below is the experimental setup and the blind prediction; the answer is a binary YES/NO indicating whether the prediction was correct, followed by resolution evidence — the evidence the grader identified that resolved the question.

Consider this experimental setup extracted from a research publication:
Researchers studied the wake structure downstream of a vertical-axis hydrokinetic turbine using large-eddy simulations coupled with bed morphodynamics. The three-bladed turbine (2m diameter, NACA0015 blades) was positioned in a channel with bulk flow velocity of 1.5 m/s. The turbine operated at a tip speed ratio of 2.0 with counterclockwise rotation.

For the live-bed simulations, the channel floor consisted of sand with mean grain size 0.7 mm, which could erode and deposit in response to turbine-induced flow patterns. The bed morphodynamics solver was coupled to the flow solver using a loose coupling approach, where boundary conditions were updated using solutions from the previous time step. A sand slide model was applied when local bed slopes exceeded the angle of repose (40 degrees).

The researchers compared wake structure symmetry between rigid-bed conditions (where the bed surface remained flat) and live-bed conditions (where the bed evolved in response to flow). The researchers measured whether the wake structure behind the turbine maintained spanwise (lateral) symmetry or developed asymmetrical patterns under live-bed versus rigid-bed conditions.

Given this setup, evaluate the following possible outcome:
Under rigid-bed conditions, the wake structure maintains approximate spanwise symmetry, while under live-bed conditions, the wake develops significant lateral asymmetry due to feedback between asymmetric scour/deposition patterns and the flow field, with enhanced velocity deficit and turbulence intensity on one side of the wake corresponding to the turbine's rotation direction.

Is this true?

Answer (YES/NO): NO